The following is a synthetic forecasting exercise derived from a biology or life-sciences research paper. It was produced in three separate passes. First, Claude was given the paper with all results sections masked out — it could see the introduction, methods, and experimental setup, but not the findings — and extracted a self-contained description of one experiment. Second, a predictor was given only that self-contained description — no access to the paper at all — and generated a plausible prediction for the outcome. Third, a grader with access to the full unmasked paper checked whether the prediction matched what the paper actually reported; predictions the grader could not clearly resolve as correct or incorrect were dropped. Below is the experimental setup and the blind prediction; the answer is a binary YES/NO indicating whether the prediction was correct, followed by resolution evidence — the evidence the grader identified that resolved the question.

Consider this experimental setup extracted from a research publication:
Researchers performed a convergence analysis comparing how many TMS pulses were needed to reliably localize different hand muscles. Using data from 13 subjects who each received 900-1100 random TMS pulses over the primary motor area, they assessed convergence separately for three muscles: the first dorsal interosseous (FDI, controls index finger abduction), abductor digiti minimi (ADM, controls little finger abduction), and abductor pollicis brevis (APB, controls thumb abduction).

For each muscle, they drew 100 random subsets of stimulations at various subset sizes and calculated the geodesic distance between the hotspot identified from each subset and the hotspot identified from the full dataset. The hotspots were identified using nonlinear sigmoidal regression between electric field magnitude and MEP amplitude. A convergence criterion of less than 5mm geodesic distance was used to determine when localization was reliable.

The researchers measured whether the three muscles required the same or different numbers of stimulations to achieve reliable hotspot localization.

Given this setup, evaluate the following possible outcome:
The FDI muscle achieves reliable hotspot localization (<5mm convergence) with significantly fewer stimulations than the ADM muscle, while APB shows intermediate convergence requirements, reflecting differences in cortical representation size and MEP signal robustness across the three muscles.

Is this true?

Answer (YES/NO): YES